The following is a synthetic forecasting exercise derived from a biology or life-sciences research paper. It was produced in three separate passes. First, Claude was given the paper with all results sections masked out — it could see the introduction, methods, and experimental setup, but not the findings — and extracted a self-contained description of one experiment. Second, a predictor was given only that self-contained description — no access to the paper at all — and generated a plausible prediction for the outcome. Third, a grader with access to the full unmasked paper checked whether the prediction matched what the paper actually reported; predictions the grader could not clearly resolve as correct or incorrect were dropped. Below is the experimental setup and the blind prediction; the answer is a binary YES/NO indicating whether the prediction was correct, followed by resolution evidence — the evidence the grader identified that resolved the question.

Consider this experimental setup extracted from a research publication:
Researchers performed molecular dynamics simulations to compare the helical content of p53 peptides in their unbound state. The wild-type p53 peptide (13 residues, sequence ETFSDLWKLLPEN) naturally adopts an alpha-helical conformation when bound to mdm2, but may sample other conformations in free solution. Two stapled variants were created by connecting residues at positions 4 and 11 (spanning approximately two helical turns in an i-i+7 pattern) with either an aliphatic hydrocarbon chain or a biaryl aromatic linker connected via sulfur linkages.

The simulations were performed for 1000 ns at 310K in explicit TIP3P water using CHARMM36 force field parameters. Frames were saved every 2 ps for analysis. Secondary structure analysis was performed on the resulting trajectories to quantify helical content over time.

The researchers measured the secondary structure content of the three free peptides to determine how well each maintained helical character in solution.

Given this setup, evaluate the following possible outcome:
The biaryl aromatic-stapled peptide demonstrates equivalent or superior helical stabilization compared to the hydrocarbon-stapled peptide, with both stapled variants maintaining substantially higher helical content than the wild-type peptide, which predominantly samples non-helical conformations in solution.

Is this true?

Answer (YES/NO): YES